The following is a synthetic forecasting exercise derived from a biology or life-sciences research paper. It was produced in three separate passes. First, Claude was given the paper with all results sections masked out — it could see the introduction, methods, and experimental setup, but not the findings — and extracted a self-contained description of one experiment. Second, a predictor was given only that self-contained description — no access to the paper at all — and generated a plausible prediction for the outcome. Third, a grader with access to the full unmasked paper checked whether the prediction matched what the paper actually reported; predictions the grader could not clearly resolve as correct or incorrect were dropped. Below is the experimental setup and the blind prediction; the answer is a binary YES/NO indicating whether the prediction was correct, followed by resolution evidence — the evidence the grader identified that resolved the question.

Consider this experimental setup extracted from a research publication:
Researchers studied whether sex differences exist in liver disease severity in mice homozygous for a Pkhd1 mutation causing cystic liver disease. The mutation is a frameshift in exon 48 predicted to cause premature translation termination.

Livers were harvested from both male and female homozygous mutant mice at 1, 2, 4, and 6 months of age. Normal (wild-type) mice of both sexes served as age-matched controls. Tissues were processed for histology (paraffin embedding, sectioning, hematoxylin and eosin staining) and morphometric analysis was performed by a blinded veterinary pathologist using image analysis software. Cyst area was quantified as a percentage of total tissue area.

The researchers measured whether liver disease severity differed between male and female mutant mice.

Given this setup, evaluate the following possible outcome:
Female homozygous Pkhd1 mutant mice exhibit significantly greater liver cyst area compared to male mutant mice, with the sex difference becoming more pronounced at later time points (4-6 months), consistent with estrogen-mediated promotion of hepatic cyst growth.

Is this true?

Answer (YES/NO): NO